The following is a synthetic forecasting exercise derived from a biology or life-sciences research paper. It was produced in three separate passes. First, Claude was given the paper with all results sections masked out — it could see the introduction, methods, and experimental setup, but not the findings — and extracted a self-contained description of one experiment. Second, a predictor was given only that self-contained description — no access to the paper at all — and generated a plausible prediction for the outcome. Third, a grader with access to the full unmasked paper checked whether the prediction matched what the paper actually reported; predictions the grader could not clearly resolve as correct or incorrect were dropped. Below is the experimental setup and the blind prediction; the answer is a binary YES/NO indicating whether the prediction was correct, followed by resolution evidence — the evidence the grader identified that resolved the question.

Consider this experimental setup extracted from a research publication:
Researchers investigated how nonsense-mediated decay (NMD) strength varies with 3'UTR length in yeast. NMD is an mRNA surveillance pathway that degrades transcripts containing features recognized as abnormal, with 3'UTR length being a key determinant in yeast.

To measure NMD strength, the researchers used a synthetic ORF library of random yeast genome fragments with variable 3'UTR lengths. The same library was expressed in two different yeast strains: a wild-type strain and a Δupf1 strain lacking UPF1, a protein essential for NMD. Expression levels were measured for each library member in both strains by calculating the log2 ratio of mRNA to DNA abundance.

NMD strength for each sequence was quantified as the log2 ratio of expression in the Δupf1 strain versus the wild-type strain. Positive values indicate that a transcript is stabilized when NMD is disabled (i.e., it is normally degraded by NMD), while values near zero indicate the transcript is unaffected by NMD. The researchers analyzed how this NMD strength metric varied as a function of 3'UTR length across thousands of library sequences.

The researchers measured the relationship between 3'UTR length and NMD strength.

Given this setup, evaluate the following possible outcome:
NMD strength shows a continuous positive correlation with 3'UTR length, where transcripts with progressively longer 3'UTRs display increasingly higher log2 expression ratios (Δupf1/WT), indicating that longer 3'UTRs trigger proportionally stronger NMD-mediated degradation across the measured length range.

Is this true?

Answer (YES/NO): YES